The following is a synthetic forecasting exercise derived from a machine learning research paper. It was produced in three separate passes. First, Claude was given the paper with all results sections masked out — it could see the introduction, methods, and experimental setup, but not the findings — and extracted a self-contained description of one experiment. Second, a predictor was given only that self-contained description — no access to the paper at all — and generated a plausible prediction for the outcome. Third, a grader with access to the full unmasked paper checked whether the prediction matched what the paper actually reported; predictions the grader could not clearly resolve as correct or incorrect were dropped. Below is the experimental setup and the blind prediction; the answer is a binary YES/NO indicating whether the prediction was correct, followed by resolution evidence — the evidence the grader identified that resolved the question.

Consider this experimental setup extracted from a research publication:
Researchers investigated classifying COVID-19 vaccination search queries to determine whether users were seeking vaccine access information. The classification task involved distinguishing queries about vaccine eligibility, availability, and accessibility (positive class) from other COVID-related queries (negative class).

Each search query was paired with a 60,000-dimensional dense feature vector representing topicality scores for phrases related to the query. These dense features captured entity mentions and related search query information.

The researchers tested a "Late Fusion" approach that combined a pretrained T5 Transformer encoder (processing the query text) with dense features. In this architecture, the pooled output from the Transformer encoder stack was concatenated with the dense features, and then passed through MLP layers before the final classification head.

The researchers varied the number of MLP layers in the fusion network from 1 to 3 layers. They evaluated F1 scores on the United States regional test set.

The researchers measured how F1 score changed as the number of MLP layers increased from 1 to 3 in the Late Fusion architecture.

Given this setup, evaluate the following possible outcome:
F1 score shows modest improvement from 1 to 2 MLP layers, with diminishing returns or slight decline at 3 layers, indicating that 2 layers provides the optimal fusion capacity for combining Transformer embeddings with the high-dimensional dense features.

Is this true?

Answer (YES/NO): NO